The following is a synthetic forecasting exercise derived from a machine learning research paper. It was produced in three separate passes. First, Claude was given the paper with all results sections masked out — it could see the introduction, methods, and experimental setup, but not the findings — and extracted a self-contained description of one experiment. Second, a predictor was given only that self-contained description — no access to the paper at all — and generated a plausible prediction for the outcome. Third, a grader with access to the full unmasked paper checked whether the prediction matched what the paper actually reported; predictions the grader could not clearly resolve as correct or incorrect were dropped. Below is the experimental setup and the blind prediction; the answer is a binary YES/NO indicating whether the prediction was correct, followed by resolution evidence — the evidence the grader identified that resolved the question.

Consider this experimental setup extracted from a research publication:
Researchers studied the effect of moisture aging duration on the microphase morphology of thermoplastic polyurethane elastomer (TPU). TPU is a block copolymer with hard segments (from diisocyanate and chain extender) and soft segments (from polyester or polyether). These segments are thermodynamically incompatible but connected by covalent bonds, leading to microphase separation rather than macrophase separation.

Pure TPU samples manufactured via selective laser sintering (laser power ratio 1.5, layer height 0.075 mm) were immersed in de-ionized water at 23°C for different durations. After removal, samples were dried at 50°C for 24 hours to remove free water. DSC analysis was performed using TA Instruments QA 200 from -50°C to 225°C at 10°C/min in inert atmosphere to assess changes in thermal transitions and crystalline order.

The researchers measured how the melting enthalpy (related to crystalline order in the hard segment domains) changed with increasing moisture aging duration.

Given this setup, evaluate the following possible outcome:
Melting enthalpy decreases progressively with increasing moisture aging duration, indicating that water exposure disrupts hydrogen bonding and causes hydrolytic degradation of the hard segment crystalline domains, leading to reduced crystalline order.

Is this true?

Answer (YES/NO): NO